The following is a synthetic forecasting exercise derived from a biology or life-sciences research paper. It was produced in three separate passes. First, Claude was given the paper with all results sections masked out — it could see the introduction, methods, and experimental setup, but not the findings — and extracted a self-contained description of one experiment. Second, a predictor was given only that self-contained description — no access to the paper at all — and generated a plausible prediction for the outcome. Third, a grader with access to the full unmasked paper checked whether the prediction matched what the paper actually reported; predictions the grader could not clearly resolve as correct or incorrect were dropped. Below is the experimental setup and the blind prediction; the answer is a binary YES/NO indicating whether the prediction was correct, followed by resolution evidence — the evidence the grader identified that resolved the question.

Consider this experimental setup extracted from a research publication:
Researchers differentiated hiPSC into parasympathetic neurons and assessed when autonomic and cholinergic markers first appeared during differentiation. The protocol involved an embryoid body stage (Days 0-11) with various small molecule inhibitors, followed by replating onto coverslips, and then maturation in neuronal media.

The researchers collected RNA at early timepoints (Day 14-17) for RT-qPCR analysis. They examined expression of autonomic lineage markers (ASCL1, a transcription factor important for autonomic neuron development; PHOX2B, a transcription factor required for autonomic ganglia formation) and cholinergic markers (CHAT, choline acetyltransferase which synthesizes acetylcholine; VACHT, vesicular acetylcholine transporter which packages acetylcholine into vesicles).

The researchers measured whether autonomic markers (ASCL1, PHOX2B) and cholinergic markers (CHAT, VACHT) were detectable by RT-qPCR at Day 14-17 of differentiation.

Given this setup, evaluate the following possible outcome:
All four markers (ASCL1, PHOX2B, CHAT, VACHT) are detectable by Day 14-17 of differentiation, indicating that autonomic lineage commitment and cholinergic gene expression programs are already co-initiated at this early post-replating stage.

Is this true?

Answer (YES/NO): YES